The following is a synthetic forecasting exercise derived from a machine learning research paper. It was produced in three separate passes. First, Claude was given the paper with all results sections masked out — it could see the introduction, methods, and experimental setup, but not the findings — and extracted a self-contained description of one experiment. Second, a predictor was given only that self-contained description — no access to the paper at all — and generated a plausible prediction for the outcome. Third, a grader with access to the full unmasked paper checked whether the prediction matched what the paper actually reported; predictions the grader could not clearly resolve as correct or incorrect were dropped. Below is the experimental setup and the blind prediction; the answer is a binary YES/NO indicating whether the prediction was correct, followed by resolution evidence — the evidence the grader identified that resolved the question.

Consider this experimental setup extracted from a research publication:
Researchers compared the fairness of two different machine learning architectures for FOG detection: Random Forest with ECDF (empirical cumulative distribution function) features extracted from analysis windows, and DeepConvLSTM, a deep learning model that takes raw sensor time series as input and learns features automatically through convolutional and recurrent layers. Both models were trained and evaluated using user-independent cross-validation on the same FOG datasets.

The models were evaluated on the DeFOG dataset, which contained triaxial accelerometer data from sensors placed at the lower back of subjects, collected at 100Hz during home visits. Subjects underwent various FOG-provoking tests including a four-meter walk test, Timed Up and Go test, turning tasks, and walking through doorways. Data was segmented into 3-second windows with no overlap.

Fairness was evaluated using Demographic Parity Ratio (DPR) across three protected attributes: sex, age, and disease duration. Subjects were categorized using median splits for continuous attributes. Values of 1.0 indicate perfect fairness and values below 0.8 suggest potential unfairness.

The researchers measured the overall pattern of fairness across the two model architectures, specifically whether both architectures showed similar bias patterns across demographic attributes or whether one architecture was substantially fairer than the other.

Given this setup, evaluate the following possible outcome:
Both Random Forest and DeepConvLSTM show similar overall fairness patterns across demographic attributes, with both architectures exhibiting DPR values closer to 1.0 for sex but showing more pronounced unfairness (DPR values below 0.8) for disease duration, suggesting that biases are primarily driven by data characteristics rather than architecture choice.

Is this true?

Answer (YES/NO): NO